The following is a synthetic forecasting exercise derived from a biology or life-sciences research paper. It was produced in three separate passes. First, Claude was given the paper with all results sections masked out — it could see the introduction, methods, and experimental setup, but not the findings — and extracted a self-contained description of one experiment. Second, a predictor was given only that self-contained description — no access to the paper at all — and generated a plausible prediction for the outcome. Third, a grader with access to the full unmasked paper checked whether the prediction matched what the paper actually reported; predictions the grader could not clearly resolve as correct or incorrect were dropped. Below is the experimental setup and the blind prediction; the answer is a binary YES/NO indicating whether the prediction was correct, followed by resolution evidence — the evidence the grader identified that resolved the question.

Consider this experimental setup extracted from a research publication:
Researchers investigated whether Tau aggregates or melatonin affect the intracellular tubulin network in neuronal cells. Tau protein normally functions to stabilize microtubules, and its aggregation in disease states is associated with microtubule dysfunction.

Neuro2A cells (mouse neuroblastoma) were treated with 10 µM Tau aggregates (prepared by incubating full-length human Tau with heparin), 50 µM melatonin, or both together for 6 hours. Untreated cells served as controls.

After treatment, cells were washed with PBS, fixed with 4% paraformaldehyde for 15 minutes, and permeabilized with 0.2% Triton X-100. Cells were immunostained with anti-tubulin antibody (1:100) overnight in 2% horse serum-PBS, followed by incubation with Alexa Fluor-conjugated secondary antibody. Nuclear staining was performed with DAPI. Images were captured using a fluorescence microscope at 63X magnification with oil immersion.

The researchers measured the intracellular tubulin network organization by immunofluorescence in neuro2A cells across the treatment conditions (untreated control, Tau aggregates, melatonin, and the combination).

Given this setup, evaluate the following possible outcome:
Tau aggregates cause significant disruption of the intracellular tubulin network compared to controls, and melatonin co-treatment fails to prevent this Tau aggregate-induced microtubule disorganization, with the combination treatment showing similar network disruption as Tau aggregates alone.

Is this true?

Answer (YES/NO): NO